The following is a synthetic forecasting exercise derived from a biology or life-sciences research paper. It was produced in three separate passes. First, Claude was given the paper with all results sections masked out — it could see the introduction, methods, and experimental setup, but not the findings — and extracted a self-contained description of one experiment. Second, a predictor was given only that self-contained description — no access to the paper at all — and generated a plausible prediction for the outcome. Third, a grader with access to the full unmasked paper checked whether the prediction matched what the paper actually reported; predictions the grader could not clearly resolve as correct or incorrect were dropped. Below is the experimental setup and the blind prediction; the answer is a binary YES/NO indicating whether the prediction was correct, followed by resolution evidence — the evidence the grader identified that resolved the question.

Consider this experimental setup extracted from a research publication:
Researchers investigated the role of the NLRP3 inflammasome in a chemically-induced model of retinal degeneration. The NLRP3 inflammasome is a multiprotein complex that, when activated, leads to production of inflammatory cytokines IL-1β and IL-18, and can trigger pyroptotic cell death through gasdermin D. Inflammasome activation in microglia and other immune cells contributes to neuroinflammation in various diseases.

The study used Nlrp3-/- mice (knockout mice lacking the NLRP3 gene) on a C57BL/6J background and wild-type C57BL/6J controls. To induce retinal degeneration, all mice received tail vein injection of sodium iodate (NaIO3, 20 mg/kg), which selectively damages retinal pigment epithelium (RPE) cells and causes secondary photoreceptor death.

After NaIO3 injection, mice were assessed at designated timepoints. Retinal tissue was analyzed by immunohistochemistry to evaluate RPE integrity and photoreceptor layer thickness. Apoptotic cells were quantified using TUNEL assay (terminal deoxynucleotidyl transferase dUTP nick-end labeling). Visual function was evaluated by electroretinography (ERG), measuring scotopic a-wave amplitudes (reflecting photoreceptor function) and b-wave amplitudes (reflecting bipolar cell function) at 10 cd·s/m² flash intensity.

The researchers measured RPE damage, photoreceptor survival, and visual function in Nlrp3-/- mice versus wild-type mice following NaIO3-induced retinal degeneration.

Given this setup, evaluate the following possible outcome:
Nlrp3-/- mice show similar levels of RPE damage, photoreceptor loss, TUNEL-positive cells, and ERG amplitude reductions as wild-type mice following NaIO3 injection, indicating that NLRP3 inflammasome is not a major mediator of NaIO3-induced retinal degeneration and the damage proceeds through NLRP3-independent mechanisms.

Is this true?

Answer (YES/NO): NO